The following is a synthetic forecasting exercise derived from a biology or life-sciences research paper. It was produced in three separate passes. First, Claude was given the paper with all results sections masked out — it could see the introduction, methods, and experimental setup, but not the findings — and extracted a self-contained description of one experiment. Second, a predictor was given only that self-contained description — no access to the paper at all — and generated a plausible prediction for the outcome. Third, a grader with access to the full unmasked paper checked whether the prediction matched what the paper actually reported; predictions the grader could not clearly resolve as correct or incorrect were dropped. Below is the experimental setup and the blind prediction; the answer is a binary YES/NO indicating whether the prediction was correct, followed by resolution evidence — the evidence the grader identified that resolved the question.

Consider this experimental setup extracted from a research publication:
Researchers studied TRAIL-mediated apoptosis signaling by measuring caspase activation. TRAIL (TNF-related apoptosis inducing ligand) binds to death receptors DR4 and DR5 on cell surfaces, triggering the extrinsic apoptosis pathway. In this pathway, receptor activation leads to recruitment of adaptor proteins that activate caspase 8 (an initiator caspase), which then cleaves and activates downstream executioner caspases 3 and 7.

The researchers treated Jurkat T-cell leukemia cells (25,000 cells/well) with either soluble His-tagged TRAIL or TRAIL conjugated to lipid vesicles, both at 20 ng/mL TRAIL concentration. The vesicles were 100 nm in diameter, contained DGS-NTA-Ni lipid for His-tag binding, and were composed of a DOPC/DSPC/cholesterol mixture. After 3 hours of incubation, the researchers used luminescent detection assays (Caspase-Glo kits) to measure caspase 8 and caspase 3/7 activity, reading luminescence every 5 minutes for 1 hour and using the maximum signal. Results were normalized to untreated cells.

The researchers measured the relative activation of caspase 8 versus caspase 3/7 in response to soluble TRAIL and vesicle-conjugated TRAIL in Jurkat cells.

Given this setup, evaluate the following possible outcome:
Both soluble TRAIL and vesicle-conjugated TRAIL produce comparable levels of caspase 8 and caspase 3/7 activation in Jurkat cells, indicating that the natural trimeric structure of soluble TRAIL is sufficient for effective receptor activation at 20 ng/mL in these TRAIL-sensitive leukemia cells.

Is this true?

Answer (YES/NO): NO